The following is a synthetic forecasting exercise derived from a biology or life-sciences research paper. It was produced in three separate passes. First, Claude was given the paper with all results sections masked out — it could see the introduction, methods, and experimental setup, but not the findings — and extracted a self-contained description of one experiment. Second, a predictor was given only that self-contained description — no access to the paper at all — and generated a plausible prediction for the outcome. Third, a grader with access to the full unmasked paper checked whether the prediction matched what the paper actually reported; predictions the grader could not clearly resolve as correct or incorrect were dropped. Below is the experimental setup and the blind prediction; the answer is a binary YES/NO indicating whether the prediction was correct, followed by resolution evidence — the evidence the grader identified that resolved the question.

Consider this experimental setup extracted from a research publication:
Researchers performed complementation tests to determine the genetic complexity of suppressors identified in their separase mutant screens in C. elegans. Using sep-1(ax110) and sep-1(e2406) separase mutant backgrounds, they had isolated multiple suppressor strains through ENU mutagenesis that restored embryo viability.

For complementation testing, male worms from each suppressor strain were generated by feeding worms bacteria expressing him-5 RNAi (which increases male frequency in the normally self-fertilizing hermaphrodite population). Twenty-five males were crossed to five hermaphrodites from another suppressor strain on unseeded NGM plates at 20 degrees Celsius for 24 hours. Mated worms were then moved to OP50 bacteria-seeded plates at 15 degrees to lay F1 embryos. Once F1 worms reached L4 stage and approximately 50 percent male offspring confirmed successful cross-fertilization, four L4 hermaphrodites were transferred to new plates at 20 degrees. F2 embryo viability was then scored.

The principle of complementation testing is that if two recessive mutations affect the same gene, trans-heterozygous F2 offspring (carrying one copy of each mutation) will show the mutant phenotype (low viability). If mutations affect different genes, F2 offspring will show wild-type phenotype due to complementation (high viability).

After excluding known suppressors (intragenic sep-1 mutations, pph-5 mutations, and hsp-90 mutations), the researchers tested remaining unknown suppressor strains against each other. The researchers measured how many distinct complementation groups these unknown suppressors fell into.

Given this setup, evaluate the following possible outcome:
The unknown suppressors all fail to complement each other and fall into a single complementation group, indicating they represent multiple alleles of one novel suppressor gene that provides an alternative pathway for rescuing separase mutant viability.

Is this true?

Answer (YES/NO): NO